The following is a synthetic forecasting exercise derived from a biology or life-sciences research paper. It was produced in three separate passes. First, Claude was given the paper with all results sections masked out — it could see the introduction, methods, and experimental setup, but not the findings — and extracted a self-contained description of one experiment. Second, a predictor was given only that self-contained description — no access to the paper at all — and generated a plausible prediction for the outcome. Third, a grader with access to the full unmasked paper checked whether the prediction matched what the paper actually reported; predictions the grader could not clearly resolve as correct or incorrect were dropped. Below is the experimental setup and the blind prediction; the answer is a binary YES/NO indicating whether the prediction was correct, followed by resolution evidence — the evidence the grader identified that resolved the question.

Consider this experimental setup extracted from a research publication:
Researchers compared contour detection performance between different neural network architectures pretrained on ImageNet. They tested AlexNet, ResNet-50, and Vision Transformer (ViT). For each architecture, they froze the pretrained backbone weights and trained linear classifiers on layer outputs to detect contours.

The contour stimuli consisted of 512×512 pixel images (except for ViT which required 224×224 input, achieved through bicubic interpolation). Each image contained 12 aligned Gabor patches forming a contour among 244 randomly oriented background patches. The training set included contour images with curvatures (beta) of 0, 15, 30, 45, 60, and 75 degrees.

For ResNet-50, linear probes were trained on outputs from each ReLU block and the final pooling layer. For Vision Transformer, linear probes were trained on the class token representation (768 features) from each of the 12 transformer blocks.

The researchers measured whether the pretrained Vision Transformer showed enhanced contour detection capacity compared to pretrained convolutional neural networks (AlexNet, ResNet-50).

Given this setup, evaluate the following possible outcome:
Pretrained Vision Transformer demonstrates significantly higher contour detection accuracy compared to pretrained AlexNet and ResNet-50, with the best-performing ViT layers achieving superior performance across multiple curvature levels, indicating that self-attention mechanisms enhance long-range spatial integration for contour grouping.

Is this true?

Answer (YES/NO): NO